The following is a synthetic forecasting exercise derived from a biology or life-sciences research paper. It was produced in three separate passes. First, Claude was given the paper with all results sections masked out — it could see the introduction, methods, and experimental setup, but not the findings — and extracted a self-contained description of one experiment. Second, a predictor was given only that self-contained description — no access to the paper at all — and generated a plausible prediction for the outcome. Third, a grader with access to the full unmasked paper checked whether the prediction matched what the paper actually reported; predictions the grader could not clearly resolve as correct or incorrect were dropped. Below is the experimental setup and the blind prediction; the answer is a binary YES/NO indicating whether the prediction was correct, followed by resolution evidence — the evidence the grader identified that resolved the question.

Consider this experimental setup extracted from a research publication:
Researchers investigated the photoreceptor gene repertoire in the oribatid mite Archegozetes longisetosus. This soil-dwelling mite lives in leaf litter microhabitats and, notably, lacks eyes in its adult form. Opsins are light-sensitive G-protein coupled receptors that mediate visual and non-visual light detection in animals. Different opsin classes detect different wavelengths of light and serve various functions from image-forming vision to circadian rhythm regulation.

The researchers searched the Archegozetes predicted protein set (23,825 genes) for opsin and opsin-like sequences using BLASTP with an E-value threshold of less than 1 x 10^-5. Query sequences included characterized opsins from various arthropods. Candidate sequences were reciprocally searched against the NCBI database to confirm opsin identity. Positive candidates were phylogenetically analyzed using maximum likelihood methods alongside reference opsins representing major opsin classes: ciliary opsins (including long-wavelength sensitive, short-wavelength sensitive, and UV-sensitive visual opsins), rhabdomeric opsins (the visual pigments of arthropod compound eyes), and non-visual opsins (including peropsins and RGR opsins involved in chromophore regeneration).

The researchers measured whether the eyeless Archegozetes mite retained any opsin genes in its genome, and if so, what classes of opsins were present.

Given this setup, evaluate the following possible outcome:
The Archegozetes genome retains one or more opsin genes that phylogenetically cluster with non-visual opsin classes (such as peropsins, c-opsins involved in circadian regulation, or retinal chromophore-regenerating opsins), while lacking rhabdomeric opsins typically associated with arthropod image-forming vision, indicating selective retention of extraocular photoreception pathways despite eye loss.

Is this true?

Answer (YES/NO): YES